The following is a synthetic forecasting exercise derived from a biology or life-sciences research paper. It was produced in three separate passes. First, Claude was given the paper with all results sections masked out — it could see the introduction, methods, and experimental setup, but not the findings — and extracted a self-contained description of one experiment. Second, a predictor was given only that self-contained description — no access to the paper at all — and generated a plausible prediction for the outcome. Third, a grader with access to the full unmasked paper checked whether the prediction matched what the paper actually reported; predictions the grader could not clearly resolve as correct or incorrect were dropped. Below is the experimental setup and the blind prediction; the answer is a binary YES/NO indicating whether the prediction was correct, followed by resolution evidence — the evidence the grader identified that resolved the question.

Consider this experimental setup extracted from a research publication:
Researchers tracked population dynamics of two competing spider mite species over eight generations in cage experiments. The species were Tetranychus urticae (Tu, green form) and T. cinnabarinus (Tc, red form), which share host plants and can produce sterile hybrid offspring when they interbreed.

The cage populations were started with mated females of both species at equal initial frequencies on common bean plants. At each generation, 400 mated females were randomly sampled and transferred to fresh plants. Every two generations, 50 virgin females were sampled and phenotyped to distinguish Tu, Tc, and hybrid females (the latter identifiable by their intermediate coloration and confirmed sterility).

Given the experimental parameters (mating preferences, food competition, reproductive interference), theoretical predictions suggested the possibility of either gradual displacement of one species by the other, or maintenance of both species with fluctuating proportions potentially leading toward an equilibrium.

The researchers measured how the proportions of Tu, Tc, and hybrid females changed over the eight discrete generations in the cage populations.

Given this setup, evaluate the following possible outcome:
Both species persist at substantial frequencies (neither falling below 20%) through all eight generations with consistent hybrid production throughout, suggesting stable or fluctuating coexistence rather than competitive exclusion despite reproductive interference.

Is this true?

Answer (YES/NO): NO